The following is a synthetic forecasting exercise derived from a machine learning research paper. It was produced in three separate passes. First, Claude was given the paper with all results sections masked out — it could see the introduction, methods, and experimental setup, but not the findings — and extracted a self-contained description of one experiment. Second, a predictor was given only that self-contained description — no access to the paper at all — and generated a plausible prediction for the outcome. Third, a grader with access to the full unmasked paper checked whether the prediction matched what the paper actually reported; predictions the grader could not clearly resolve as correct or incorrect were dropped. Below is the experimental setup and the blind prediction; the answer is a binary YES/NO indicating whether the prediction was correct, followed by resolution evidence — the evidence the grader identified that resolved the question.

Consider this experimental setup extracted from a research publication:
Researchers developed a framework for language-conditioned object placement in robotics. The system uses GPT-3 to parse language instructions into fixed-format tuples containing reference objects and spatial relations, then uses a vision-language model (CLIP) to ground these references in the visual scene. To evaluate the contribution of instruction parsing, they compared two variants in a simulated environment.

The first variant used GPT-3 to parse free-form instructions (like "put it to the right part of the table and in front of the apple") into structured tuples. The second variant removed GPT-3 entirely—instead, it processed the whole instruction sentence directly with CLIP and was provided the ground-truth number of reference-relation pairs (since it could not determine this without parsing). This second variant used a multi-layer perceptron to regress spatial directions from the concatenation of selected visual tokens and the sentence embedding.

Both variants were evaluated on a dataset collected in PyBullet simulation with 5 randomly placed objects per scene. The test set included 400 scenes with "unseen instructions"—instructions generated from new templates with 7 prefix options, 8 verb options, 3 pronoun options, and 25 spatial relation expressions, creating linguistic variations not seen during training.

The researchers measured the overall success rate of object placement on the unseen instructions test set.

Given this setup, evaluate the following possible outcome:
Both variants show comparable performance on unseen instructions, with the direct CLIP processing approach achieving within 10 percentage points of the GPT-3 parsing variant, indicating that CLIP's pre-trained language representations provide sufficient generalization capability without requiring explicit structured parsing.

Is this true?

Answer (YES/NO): NO